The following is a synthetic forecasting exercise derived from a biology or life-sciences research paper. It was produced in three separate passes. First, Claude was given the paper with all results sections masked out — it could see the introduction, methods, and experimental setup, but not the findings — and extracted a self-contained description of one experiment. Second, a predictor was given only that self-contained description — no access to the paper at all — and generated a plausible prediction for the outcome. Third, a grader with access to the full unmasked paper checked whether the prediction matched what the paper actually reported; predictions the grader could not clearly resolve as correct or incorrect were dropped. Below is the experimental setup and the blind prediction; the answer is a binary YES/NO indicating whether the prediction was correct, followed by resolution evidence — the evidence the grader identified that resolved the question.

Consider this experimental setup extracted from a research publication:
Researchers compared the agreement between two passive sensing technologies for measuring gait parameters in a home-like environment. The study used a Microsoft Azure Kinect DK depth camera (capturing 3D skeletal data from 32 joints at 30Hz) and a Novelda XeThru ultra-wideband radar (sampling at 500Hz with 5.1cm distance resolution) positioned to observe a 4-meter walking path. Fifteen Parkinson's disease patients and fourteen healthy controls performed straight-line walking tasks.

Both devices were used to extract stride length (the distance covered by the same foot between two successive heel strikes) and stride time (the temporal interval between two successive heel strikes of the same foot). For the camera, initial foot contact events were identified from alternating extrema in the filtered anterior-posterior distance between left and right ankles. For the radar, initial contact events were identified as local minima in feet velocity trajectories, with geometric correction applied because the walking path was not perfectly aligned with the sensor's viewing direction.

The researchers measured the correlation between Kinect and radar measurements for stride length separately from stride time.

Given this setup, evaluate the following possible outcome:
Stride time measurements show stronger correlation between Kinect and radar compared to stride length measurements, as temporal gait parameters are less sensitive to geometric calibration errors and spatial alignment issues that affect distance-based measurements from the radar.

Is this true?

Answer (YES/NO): YES